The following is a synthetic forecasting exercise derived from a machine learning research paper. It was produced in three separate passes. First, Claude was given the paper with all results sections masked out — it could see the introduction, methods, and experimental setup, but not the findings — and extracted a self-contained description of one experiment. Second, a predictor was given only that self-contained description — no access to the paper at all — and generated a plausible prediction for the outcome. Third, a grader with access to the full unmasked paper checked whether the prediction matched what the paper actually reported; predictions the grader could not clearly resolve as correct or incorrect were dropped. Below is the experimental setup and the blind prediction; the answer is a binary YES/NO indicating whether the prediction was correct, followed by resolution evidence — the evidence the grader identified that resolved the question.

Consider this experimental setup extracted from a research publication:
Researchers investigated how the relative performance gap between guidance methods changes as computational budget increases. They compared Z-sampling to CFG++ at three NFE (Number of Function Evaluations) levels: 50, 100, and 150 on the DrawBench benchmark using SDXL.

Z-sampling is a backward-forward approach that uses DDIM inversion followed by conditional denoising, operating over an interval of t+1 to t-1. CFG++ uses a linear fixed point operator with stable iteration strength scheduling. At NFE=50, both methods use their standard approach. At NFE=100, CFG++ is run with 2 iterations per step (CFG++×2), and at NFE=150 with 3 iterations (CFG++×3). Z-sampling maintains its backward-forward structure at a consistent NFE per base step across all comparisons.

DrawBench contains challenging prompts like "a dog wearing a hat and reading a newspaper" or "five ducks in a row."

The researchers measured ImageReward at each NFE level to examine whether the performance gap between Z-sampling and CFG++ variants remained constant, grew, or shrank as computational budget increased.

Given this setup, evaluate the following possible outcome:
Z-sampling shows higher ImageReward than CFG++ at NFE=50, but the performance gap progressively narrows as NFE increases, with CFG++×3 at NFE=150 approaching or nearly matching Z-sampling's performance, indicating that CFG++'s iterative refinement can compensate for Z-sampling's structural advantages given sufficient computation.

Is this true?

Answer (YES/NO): NO